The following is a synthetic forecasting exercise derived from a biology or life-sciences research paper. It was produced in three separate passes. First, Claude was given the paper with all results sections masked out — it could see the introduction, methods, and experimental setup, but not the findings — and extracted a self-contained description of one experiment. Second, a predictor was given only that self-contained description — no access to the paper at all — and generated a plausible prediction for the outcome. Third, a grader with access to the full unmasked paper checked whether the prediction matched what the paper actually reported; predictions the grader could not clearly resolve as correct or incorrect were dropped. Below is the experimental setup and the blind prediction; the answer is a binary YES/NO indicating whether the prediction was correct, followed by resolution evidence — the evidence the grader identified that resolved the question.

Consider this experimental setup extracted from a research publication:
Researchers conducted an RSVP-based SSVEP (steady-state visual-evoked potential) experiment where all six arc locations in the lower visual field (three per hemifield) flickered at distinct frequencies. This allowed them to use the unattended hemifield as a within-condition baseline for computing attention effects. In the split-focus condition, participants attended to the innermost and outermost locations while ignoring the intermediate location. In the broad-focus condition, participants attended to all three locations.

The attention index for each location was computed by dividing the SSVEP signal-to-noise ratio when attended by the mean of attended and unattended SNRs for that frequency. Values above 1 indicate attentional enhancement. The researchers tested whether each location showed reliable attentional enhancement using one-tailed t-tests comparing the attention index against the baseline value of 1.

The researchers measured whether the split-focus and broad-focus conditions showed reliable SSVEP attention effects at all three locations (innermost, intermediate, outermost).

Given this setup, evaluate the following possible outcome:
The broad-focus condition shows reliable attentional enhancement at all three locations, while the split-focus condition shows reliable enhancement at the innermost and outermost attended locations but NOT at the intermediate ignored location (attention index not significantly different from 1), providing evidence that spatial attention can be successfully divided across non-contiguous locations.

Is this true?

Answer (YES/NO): NO